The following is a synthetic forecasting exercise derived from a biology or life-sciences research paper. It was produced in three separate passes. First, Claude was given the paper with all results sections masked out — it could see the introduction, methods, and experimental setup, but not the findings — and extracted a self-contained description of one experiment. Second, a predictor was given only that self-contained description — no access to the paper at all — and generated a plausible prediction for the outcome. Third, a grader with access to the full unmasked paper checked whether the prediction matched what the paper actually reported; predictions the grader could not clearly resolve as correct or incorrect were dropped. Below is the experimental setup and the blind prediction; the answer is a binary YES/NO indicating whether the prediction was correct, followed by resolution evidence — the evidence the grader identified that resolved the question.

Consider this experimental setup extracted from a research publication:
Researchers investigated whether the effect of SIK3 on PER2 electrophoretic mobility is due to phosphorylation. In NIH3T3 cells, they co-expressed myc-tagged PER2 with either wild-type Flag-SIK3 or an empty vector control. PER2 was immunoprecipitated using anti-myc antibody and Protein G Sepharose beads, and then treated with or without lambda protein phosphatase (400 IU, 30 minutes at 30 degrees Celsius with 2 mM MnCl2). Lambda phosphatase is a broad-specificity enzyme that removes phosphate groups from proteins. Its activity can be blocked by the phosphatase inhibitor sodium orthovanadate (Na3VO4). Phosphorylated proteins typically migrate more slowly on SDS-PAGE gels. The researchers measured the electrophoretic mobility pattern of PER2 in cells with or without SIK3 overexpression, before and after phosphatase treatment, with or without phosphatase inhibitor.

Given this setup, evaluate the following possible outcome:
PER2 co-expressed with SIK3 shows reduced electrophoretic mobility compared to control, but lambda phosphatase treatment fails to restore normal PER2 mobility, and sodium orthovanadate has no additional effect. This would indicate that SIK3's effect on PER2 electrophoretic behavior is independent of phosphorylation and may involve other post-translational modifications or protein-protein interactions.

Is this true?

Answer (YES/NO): NO